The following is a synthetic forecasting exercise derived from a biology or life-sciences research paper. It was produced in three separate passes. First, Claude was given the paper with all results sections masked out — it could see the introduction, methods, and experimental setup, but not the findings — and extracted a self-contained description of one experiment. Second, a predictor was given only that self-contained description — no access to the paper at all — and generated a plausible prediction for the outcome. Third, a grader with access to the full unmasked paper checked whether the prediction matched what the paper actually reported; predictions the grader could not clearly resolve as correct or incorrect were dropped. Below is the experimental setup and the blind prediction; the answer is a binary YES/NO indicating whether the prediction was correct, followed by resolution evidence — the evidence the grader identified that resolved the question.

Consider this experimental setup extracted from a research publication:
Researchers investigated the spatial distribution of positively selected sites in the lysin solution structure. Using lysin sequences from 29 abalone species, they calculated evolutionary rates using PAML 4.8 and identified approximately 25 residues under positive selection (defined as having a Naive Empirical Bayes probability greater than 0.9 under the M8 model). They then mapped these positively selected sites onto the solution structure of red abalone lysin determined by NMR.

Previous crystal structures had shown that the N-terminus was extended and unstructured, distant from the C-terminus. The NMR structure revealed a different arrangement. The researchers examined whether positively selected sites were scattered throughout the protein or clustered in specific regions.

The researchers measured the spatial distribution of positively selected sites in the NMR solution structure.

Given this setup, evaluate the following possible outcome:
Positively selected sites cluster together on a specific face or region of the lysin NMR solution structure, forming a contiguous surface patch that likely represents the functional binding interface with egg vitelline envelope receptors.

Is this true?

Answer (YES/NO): YES